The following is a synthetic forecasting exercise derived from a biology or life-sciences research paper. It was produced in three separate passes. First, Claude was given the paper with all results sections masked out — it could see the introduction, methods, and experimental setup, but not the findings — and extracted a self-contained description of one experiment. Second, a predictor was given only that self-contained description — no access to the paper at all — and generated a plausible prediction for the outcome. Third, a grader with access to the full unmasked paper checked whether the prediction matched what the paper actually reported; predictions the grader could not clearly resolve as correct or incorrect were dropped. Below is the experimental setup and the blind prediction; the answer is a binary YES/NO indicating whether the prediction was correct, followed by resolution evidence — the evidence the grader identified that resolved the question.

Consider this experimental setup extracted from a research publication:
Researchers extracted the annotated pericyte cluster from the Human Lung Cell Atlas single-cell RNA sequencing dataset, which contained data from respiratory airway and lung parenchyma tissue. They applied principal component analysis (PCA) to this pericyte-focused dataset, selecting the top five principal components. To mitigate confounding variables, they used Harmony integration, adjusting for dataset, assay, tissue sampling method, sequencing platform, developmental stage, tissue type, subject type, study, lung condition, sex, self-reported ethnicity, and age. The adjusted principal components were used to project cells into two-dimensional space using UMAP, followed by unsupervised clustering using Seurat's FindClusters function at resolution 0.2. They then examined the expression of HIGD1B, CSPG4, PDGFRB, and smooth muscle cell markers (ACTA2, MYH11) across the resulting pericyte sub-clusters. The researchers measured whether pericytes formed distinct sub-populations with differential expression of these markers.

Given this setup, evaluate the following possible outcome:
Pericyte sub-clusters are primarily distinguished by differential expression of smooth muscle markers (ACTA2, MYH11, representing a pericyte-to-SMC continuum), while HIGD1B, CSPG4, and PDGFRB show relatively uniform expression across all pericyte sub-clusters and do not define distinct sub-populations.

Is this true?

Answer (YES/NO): NO